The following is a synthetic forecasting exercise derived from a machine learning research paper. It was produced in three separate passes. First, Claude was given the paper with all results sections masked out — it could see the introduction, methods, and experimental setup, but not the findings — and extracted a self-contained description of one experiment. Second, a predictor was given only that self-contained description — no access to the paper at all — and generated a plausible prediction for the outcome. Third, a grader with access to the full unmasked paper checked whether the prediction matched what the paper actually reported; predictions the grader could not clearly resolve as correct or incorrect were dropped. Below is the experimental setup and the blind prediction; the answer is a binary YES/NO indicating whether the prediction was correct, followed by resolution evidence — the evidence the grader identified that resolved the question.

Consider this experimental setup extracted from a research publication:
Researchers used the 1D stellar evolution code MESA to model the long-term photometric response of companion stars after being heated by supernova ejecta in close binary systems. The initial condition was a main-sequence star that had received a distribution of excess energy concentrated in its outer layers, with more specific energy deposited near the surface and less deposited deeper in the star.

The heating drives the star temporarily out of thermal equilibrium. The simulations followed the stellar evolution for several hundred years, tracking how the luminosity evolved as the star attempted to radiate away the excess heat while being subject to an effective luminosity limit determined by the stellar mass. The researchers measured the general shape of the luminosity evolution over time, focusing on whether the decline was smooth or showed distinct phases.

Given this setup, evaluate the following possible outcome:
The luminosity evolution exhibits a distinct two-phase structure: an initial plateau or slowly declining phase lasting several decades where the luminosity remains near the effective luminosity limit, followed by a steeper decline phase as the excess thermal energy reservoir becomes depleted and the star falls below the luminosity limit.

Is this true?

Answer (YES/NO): YES